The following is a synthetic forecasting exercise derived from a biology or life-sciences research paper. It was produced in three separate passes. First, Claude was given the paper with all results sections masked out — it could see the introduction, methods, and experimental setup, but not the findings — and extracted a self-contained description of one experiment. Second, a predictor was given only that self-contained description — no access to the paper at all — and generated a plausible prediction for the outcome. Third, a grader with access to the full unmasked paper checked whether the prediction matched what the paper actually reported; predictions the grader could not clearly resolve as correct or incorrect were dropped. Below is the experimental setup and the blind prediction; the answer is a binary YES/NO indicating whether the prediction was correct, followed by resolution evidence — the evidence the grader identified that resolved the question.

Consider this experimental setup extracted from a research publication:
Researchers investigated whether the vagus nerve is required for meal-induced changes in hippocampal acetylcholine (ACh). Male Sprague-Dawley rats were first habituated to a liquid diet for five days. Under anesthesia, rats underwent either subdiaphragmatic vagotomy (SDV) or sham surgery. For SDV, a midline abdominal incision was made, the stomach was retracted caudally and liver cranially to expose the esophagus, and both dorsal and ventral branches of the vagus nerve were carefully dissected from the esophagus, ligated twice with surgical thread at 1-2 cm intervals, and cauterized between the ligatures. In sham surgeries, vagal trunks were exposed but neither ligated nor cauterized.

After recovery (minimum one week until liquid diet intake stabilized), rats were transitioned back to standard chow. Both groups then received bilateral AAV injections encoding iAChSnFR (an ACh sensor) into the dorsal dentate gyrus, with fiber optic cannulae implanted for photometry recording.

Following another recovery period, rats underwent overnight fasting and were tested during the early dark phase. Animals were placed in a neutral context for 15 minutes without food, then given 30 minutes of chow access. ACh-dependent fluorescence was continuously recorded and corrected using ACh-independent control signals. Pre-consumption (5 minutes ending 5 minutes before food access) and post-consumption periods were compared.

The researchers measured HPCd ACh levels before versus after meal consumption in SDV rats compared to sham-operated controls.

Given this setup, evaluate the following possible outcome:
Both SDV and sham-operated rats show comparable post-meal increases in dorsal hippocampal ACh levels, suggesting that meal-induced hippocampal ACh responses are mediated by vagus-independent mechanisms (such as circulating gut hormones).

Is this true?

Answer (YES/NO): NO